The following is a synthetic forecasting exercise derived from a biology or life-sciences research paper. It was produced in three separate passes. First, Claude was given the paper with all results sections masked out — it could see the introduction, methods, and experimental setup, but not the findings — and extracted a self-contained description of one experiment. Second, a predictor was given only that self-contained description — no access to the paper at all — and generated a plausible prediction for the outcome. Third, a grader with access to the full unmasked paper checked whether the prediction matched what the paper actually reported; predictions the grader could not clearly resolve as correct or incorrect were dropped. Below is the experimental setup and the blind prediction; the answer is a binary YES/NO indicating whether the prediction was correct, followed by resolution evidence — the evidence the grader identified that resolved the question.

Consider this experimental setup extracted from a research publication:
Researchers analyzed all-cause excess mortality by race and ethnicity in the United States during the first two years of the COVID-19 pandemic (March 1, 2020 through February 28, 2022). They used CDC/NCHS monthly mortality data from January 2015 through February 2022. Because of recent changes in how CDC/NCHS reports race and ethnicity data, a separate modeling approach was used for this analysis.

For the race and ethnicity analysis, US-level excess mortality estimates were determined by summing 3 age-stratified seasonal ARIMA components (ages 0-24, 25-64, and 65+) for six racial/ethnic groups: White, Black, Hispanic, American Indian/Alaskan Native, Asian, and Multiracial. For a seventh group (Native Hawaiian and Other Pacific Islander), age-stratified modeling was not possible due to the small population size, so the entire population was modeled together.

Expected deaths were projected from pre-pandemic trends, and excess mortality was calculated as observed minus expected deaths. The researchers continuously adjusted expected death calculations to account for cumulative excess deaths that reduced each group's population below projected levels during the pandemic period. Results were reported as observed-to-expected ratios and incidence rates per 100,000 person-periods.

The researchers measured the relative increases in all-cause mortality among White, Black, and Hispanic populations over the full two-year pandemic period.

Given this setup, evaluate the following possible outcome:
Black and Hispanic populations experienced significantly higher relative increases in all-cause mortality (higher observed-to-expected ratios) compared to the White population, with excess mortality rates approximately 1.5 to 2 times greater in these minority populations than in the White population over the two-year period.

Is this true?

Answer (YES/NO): NO